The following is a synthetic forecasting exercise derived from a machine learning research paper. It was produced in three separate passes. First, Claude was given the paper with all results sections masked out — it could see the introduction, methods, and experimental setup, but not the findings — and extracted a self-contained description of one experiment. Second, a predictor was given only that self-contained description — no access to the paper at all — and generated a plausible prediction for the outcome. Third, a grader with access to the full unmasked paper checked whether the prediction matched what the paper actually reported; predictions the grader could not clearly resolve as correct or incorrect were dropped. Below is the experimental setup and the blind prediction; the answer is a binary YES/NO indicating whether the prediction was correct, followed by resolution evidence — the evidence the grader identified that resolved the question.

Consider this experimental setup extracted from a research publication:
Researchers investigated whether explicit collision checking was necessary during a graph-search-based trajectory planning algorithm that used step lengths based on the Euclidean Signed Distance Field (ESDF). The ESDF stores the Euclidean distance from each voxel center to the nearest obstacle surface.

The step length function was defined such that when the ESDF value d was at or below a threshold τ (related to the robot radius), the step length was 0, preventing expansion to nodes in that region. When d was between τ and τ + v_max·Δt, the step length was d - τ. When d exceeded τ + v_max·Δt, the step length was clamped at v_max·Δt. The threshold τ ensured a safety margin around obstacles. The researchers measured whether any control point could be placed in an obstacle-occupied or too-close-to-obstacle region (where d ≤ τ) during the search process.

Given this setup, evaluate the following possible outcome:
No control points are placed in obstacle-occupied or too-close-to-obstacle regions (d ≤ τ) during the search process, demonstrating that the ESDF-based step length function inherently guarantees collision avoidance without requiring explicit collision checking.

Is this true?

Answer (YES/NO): YES